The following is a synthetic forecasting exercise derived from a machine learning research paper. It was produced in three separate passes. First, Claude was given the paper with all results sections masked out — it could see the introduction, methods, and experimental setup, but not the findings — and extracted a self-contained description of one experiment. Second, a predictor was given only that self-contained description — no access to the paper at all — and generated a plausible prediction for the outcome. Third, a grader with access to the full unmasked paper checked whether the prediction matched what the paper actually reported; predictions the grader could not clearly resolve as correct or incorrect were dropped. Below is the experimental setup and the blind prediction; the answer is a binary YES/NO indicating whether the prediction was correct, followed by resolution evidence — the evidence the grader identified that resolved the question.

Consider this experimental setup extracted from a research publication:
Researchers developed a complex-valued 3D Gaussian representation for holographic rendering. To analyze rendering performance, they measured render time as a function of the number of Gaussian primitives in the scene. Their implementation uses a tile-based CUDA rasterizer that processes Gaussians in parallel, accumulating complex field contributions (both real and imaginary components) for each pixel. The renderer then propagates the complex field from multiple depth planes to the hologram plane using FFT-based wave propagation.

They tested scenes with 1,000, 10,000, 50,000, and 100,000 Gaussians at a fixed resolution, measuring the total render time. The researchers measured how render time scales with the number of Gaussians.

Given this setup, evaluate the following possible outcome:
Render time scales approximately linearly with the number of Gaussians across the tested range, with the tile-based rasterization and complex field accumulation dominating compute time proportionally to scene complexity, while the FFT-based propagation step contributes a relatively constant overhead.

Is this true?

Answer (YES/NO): YES